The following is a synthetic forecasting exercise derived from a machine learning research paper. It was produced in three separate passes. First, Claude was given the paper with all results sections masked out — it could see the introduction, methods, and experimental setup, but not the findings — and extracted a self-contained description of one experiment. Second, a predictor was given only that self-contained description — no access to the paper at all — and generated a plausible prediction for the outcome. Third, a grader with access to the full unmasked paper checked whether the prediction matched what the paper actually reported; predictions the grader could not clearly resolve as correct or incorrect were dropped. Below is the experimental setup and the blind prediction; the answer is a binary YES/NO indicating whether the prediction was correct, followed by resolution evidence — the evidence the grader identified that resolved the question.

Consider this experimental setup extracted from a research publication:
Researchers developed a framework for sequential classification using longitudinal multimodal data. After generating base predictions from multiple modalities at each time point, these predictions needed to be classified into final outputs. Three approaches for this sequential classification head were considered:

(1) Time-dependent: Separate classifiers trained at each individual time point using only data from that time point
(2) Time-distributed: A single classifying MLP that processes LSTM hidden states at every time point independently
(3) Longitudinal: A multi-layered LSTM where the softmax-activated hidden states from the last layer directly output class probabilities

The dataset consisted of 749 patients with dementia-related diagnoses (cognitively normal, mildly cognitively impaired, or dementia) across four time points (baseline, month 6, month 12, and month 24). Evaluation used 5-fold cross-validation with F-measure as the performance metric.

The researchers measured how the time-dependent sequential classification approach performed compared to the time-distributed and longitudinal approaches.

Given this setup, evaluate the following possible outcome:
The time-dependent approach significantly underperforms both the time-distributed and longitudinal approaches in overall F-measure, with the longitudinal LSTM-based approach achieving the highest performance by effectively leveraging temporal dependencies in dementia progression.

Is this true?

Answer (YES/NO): YES